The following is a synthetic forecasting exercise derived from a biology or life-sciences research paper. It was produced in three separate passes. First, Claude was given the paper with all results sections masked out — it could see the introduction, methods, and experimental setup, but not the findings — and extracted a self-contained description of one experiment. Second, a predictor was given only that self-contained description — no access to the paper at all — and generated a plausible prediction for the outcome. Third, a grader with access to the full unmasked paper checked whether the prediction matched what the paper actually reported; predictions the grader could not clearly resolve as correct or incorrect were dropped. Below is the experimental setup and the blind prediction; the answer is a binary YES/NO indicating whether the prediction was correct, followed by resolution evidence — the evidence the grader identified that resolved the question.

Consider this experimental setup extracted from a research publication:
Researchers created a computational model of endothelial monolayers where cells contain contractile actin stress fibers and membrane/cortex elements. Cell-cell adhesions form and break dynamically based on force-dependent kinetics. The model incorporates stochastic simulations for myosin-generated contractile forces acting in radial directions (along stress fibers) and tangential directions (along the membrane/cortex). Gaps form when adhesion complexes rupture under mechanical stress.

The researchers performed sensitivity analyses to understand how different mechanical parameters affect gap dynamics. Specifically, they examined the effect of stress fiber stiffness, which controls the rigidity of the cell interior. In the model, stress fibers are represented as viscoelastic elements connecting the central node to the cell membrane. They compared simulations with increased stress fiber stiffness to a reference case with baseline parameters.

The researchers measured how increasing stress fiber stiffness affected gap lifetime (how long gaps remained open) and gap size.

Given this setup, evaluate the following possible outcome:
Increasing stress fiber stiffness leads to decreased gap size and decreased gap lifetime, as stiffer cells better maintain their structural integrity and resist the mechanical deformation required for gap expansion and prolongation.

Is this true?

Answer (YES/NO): YES